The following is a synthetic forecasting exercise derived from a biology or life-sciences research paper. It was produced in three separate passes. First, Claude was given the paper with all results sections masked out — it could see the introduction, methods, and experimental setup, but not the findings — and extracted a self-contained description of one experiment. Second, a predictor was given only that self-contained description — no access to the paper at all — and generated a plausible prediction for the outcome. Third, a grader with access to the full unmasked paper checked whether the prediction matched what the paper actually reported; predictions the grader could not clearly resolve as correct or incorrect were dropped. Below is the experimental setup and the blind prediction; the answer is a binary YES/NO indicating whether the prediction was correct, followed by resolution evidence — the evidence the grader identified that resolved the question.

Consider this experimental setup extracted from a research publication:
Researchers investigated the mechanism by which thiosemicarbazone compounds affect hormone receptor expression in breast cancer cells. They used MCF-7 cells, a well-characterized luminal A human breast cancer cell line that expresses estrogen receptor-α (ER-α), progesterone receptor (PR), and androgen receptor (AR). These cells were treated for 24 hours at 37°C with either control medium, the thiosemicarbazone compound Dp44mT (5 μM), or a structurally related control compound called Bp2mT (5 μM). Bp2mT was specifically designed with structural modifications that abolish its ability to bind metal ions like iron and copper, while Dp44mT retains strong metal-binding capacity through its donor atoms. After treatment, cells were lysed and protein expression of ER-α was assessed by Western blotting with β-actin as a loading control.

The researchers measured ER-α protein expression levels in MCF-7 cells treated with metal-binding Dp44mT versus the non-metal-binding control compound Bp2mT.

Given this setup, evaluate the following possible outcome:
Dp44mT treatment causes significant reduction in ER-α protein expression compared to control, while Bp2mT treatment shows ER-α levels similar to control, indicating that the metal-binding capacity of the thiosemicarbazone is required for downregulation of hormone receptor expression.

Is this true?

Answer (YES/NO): YES